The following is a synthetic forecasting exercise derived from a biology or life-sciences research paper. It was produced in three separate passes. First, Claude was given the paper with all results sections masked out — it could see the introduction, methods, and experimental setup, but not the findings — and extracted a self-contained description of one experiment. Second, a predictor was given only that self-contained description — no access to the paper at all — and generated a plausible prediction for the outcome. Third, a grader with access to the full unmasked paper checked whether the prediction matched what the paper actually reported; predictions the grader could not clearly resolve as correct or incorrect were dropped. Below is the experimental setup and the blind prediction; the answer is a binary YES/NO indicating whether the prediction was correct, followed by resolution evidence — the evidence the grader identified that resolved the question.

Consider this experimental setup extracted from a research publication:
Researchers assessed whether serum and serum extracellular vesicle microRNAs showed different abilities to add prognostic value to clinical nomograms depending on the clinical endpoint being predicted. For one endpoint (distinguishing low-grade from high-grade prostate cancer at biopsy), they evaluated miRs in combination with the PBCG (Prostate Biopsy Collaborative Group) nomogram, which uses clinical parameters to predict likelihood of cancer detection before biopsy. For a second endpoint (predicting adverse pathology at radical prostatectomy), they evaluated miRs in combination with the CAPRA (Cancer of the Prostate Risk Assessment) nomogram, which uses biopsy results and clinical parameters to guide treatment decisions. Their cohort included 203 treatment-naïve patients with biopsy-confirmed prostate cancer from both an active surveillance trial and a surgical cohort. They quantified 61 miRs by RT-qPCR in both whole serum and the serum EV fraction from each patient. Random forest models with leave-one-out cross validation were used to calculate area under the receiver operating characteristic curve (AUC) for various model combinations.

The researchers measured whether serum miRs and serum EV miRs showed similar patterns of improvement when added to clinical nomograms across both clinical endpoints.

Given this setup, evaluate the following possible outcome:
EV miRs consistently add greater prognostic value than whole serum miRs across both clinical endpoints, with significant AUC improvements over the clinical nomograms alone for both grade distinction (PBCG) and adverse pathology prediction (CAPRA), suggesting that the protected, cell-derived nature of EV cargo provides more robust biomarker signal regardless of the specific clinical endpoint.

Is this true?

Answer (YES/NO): NO